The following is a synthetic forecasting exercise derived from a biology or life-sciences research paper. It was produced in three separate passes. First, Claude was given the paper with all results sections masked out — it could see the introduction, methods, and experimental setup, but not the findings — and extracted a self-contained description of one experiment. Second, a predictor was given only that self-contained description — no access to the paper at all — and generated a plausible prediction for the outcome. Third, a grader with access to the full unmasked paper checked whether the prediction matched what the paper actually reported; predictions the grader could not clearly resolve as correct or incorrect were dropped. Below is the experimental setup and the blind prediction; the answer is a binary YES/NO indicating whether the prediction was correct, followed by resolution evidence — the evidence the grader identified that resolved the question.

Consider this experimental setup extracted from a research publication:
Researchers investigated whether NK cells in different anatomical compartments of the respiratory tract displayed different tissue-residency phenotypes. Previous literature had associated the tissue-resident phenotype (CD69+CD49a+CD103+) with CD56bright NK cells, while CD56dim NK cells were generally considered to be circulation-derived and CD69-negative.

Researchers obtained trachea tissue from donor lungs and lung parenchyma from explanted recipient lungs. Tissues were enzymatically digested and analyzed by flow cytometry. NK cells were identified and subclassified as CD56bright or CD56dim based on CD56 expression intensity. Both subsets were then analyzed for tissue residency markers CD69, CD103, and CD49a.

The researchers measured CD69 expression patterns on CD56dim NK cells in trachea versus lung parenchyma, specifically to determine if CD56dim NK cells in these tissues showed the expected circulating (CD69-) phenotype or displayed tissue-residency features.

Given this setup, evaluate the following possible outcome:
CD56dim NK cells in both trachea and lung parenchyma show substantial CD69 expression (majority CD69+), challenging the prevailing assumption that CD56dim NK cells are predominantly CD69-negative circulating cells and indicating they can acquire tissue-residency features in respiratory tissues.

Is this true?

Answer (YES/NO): NO